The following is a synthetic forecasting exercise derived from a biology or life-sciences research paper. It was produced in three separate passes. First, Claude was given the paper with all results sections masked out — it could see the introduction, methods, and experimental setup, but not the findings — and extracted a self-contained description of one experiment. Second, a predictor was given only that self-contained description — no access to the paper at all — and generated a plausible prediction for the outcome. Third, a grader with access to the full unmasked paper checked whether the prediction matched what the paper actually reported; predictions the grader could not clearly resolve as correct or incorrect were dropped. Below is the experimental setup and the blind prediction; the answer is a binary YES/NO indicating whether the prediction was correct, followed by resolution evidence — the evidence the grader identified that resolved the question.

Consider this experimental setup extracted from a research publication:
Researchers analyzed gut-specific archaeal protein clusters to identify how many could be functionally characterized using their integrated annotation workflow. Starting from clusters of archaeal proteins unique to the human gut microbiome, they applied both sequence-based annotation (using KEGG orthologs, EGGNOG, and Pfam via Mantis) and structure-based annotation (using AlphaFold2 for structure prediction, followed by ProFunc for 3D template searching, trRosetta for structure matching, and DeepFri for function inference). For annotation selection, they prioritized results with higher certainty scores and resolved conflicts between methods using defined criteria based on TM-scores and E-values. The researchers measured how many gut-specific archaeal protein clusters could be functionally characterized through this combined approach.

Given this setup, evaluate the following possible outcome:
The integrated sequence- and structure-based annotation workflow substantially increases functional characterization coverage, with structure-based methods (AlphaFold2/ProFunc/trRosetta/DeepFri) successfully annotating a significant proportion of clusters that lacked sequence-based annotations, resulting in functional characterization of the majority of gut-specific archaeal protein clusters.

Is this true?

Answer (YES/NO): NO